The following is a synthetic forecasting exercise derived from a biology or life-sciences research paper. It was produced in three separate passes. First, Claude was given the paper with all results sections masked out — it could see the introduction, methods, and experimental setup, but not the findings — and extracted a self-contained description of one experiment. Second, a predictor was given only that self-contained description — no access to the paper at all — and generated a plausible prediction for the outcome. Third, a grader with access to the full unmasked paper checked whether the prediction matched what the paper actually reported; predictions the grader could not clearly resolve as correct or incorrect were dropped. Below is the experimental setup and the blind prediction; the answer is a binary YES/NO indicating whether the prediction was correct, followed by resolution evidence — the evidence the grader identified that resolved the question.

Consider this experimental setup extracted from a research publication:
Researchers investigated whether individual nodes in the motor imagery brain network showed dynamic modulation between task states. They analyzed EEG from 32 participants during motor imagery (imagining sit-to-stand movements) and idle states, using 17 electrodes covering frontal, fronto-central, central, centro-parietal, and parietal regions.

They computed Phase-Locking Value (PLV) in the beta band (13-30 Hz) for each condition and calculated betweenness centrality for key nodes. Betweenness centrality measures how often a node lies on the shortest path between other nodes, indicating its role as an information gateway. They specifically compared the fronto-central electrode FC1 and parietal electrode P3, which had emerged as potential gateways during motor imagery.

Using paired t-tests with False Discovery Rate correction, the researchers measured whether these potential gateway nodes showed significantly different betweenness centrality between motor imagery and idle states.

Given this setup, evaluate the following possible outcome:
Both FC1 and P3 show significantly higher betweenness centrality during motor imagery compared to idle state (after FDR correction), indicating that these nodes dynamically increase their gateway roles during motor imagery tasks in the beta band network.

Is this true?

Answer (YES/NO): NO